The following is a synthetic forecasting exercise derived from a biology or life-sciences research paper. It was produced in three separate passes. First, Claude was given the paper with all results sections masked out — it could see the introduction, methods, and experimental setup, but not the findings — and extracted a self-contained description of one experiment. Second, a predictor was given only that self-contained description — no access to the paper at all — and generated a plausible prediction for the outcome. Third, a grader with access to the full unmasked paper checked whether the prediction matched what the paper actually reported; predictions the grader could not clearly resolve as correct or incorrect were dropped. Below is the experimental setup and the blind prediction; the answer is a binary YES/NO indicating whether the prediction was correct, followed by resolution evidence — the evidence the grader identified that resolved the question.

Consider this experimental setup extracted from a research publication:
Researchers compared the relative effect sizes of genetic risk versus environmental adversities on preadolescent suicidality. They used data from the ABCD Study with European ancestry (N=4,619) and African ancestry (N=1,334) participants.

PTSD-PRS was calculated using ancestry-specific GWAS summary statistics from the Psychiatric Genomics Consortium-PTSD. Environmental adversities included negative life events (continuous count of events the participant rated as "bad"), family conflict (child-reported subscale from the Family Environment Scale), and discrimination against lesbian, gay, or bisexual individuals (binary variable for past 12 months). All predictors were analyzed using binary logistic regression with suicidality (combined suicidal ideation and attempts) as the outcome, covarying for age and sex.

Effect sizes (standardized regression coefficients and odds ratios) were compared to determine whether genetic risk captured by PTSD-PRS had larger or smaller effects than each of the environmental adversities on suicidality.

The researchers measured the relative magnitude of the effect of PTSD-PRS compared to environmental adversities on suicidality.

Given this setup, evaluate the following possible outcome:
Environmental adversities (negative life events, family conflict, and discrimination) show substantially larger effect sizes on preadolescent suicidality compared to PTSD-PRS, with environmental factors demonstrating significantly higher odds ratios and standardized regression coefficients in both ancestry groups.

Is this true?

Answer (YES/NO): YES